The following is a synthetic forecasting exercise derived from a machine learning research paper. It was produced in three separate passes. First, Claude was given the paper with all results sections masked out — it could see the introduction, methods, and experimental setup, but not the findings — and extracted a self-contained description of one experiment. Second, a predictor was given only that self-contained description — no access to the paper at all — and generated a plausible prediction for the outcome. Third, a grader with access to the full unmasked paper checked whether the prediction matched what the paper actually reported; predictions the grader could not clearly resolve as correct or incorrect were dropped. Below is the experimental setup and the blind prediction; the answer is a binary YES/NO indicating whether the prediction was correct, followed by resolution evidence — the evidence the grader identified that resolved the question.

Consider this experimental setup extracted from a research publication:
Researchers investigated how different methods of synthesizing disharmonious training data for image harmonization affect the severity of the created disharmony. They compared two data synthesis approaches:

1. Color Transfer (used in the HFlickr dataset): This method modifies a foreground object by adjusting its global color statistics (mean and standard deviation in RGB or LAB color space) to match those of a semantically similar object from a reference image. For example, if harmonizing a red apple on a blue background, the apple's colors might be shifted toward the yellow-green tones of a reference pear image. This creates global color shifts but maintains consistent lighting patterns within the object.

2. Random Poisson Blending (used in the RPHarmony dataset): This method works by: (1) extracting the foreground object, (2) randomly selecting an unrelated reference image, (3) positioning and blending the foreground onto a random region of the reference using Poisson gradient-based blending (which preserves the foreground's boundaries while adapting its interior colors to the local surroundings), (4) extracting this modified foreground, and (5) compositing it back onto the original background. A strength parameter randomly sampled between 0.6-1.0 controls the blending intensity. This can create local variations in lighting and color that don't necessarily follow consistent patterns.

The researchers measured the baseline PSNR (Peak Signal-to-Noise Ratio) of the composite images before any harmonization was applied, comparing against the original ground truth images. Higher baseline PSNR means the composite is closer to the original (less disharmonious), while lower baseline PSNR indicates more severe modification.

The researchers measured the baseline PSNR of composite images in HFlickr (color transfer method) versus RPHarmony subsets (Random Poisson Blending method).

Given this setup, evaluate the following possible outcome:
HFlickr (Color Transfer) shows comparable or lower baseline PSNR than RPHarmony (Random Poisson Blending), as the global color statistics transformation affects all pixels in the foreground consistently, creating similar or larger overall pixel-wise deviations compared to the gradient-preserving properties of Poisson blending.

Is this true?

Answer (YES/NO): NO